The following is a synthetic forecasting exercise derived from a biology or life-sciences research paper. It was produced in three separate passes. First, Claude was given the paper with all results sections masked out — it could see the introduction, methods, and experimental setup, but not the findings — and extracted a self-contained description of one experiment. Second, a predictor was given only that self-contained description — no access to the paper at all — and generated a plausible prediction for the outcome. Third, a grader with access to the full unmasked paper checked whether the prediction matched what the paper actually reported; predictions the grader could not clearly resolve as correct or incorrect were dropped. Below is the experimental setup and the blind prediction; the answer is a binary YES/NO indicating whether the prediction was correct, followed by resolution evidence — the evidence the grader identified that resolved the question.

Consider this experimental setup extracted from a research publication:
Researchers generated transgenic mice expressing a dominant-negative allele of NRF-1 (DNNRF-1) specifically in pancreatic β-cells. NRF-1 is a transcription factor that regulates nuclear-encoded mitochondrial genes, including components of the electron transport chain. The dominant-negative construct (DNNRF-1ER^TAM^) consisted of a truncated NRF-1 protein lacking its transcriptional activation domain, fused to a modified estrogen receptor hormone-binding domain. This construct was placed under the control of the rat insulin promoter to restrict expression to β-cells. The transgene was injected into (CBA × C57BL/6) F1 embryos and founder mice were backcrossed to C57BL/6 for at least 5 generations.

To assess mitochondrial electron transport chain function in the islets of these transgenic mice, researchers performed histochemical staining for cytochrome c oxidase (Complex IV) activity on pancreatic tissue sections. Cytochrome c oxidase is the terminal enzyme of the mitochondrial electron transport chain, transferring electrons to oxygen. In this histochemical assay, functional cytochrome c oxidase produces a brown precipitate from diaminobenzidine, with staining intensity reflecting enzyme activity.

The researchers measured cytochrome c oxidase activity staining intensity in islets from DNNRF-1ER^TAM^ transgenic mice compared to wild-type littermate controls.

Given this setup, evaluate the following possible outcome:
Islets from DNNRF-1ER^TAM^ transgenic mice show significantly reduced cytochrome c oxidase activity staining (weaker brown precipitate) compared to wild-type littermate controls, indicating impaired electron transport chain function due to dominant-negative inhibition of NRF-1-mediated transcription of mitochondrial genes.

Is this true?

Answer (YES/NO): YES